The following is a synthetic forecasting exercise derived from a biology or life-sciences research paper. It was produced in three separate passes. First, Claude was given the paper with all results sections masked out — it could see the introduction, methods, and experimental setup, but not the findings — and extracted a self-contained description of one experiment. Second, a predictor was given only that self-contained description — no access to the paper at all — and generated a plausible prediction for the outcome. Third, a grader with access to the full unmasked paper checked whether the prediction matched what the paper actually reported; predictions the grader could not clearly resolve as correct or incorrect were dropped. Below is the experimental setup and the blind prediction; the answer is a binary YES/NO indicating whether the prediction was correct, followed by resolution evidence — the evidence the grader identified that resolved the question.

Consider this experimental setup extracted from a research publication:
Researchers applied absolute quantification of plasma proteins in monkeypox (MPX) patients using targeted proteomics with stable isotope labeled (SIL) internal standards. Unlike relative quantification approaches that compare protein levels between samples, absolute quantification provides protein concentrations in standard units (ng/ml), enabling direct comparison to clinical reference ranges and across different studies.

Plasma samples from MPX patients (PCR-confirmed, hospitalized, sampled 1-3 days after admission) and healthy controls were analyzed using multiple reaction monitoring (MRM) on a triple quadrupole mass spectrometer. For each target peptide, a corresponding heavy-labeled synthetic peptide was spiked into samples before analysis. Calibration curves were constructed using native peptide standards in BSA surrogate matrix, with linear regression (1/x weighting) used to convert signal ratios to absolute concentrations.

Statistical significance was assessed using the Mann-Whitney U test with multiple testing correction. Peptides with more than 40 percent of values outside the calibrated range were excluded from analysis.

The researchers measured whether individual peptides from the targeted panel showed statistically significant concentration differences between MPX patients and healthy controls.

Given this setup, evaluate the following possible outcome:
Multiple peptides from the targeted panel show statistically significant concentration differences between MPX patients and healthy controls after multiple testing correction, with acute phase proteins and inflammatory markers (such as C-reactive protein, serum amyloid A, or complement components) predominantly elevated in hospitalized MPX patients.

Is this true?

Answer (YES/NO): NO